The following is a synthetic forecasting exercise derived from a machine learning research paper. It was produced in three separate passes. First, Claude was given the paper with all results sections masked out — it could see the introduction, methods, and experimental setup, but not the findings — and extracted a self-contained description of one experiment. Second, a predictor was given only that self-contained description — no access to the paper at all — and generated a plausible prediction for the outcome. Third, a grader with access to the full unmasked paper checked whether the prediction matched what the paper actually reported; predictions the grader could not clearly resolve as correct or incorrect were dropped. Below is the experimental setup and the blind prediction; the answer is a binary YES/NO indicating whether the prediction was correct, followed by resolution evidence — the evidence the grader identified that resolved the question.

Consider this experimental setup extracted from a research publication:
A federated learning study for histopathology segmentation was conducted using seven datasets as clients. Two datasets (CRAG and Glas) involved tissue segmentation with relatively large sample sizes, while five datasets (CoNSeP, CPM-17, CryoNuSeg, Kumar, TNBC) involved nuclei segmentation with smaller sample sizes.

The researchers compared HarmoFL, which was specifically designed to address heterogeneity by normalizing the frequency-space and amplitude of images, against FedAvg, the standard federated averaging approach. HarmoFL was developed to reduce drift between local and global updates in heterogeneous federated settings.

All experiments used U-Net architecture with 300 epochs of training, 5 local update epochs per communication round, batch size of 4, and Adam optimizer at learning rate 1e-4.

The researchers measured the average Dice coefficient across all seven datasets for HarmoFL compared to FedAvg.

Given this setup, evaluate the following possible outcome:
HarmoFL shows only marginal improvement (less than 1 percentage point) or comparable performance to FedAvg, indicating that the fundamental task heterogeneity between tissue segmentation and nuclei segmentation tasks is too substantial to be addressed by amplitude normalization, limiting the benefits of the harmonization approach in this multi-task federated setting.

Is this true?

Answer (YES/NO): NO